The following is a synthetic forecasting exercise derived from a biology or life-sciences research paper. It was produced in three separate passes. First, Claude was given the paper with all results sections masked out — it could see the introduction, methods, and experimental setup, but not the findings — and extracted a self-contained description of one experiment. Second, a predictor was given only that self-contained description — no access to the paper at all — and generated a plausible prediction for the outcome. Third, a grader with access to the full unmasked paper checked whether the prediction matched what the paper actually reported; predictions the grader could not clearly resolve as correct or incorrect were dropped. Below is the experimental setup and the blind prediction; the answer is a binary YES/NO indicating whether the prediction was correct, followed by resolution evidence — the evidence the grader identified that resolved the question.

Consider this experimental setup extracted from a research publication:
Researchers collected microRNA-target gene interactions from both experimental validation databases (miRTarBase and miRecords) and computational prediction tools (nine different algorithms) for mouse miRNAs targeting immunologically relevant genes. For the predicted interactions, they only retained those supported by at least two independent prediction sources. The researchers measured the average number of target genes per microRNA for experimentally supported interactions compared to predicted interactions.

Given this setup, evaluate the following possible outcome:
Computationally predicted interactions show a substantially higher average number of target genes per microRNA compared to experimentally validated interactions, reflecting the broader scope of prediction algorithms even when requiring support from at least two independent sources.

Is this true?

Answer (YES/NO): YES